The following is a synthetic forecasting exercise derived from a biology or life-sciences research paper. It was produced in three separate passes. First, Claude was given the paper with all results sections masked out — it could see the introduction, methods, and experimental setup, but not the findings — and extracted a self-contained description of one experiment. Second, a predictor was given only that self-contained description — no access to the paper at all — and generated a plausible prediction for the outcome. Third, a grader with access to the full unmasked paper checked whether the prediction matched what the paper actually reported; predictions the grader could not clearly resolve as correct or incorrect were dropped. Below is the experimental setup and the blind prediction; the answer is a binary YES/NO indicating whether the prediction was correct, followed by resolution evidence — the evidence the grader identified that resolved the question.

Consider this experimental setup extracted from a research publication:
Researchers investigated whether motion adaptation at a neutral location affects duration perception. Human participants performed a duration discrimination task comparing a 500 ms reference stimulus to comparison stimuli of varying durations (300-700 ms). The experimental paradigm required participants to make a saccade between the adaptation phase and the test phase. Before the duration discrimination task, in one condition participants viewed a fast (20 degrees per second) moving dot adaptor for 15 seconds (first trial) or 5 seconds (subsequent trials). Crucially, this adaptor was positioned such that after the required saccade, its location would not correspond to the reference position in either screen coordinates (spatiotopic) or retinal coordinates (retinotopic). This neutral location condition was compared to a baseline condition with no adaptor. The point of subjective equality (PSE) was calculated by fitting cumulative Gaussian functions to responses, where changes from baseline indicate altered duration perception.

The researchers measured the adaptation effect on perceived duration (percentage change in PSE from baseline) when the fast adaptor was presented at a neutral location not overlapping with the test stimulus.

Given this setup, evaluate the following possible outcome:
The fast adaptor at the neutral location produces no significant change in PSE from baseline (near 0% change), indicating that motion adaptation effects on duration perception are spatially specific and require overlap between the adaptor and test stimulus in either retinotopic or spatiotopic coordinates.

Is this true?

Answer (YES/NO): YES